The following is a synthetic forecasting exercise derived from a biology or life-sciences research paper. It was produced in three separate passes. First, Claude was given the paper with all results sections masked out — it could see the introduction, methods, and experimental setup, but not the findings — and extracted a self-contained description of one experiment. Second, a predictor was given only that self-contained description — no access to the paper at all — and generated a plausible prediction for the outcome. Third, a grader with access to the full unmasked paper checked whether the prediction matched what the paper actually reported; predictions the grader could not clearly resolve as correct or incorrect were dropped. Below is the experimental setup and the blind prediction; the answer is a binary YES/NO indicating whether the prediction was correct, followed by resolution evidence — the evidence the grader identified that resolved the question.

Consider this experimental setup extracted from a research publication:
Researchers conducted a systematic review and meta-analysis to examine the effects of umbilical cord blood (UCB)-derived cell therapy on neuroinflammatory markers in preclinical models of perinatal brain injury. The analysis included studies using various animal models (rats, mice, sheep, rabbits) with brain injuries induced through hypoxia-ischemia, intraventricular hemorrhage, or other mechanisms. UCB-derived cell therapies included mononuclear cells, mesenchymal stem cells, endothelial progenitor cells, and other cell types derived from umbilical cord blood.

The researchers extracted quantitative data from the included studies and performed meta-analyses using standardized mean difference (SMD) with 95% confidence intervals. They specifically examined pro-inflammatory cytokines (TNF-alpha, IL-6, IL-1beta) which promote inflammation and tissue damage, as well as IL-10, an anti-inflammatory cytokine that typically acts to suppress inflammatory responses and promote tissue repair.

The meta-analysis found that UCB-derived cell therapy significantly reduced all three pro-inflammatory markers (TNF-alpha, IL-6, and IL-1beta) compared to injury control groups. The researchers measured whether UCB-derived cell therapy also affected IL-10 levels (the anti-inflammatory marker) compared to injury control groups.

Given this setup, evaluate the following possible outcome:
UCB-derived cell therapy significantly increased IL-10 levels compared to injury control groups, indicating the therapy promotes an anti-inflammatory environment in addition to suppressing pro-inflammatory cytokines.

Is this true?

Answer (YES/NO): NO